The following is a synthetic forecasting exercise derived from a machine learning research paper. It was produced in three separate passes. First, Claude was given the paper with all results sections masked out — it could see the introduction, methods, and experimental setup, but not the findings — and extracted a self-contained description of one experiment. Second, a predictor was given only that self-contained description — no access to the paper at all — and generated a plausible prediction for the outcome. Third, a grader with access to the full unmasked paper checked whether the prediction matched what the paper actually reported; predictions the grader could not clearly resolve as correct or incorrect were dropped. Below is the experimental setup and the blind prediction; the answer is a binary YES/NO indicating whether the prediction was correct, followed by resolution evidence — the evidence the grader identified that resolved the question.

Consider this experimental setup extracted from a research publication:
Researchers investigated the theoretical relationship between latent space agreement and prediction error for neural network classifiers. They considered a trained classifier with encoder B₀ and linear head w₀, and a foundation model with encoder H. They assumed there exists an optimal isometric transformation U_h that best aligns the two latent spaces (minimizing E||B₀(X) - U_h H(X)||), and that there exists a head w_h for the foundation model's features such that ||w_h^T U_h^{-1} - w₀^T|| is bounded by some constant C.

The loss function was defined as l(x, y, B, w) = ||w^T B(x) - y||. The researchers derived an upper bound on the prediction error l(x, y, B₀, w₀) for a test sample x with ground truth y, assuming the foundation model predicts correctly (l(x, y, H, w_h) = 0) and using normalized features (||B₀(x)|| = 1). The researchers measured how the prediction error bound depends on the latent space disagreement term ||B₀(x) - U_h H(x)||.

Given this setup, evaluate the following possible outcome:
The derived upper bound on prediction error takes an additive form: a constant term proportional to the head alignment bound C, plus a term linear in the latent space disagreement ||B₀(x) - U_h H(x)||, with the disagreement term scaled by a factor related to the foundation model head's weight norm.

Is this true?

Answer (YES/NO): NO